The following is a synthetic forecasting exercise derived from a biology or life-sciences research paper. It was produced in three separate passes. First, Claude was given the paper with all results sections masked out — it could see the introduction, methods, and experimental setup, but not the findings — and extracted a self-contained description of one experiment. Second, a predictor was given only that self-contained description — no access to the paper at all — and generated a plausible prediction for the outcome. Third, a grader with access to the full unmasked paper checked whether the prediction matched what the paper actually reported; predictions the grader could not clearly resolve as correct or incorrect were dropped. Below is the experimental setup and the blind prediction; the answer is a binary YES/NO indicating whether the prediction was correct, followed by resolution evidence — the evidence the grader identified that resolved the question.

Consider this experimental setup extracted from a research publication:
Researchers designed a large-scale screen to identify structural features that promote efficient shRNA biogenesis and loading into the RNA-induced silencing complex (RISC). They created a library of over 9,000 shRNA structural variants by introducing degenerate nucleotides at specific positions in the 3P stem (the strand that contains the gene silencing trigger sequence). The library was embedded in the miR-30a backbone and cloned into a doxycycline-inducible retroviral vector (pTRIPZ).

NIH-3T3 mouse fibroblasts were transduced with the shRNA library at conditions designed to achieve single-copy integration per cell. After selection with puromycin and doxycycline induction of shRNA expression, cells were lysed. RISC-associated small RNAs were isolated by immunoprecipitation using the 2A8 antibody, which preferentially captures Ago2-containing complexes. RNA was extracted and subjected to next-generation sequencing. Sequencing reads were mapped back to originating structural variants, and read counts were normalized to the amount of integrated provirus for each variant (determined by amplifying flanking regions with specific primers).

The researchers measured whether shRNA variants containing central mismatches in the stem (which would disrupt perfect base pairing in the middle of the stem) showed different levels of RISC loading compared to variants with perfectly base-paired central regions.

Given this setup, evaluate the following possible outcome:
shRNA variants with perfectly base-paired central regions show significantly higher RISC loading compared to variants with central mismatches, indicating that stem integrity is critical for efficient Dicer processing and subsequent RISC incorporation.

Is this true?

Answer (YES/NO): NO